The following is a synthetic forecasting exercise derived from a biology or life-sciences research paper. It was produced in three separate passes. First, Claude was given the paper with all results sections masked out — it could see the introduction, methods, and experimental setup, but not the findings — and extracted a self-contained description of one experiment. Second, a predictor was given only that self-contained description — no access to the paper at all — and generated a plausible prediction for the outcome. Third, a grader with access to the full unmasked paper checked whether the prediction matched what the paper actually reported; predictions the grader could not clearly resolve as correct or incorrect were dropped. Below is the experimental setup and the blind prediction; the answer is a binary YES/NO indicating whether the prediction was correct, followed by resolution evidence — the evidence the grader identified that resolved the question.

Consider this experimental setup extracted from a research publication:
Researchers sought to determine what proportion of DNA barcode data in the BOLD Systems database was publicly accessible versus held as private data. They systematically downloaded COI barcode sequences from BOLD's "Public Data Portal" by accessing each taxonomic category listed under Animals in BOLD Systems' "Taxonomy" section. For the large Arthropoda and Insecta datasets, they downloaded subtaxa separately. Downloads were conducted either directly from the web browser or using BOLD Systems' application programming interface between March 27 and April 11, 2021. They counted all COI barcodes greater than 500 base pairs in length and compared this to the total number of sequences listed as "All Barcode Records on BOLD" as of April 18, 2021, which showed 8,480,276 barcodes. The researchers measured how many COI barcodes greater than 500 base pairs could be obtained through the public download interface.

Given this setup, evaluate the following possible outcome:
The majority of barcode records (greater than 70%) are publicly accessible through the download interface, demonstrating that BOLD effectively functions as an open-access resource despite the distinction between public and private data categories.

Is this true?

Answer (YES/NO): YES